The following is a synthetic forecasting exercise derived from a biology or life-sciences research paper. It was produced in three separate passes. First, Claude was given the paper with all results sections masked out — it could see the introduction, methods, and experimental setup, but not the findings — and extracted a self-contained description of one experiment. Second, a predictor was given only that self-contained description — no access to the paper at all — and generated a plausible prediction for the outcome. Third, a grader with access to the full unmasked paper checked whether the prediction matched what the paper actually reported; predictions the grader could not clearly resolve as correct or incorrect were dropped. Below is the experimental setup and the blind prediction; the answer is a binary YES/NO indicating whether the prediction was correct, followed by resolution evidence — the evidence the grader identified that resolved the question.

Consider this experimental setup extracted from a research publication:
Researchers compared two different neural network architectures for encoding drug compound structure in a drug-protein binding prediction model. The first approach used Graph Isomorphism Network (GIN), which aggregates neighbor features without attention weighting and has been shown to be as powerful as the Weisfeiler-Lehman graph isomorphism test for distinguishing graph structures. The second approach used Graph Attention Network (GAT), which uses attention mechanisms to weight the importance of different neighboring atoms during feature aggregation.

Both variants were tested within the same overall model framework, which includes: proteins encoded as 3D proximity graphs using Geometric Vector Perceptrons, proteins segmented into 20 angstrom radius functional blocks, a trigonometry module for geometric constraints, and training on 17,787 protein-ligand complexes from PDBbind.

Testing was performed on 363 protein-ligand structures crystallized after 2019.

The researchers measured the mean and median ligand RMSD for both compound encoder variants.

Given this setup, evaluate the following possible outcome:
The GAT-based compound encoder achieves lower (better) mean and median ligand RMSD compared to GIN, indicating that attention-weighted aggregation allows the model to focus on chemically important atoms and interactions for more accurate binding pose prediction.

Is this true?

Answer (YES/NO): NO